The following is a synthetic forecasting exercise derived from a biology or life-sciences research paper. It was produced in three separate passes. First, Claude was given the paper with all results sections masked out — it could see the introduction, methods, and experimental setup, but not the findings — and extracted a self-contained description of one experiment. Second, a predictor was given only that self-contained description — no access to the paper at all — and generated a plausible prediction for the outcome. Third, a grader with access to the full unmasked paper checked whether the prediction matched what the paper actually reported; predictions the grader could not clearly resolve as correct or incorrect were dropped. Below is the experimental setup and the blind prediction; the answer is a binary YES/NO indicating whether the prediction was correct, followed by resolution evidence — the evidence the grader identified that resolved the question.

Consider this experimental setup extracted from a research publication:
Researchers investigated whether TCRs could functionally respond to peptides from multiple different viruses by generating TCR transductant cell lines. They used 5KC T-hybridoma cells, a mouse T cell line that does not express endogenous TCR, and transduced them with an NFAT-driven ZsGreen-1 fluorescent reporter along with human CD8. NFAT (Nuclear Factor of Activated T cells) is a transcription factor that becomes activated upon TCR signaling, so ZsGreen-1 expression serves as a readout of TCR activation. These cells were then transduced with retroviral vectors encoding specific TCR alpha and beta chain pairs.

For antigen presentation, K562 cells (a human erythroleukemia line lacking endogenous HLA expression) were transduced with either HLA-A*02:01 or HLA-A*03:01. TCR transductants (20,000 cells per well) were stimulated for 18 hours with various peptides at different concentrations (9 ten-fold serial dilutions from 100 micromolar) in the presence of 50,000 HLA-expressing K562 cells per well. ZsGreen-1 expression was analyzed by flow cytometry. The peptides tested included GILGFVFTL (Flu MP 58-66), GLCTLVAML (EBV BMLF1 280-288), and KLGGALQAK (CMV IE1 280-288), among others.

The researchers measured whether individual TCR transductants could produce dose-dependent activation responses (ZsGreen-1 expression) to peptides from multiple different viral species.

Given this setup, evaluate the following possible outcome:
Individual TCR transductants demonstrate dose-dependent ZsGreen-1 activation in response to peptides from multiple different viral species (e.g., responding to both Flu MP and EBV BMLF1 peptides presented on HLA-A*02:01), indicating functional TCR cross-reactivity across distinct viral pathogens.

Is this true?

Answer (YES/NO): YES